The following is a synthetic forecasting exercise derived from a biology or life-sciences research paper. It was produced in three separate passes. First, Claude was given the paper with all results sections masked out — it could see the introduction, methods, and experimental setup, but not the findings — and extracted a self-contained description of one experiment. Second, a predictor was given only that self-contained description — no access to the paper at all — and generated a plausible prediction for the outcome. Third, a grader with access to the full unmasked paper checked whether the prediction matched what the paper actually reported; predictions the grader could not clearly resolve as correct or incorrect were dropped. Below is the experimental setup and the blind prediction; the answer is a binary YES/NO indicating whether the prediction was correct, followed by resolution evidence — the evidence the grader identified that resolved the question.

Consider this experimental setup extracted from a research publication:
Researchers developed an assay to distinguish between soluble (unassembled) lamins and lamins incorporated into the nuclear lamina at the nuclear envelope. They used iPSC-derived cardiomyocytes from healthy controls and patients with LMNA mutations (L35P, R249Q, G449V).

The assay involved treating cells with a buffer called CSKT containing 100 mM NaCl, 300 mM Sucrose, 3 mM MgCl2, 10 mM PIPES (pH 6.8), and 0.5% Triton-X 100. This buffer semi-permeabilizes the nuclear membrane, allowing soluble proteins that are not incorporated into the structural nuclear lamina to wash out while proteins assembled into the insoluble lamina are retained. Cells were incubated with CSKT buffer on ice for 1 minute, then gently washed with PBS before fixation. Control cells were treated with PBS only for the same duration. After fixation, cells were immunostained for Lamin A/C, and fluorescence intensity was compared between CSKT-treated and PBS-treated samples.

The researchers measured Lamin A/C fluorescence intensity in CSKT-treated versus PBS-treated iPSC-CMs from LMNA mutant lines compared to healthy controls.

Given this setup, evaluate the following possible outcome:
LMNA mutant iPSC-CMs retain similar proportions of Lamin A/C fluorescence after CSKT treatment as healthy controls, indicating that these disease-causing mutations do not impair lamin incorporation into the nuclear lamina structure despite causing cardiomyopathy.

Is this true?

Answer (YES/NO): NO